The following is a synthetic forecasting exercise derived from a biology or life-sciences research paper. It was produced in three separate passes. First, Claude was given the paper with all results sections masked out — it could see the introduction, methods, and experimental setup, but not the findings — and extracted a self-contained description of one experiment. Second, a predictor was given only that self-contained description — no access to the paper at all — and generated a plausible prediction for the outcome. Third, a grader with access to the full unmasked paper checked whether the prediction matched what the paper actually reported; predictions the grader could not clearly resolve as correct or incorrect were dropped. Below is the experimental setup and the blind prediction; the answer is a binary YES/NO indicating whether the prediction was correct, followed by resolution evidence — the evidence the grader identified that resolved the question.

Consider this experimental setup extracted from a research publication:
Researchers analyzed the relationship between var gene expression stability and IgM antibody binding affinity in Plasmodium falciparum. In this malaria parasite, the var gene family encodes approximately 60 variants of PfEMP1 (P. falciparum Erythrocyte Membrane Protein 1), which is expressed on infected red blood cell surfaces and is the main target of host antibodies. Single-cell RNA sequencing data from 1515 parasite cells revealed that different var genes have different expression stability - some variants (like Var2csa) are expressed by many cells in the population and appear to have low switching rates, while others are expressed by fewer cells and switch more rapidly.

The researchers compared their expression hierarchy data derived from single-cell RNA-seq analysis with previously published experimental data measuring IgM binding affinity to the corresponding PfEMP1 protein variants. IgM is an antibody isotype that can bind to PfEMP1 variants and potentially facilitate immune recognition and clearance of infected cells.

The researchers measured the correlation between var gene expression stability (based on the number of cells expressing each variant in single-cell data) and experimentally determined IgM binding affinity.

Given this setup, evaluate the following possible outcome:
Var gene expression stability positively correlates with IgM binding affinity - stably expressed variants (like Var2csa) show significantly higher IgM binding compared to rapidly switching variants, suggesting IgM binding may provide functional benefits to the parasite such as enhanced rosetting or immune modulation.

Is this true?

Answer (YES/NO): NO